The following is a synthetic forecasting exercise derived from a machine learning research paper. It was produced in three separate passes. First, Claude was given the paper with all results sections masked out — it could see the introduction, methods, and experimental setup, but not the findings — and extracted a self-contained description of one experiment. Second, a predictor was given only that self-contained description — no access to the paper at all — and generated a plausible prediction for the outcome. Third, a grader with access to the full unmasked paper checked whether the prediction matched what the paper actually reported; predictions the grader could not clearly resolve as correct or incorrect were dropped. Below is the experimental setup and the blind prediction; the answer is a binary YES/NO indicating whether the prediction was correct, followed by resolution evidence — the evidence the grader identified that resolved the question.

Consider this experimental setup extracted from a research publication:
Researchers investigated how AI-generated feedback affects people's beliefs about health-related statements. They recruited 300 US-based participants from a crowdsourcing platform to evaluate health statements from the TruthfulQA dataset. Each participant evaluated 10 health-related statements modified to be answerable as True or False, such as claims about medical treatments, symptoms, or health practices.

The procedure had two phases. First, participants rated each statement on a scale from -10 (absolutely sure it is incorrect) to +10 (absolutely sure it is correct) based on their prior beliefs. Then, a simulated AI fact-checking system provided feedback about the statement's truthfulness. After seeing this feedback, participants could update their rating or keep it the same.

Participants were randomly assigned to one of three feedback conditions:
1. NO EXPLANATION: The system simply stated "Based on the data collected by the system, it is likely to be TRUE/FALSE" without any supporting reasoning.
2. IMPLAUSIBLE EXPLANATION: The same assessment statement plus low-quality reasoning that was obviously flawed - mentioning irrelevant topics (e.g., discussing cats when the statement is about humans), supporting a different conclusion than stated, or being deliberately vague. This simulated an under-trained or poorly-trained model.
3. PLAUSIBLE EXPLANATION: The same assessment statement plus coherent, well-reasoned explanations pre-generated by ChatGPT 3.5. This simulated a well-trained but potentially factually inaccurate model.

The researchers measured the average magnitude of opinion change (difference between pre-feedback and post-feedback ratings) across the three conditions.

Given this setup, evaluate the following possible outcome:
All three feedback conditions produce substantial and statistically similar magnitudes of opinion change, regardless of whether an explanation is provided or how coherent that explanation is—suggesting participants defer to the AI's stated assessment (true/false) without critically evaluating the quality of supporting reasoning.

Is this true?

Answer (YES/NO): NO